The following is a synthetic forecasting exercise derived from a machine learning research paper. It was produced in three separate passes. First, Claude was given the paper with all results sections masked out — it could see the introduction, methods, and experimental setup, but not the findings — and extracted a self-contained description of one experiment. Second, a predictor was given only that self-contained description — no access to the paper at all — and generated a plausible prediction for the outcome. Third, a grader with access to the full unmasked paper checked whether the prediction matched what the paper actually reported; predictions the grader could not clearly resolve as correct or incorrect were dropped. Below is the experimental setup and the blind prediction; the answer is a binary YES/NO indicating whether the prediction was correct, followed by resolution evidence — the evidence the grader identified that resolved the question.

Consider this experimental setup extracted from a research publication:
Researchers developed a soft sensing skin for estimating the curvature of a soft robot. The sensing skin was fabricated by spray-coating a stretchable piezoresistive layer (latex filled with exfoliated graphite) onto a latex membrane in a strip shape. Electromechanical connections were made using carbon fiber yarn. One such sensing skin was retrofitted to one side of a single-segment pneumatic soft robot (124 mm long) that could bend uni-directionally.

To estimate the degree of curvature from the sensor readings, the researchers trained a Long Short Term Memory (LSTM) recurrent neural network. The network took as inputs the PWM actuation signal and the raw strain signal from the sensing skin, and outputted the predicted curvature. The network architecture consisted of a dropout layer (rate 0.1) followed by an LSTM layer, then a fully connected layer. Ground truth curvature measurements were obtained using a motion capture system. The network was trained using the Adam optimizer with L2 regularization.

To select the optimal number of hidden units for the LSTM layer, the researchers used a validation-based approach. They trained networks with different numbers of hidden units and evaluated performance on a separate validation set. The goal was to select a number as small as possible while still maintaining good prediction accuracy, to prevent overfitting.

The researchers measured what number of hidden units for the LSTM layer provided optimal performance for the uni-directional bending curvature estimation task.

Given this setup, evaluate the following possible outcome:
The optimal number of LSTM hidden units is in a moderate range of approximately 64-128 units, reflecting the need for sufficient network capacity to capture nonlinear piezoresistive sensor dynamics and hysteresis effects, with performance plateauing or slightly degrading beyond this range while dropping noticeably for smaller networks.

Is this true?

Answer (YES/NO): NO